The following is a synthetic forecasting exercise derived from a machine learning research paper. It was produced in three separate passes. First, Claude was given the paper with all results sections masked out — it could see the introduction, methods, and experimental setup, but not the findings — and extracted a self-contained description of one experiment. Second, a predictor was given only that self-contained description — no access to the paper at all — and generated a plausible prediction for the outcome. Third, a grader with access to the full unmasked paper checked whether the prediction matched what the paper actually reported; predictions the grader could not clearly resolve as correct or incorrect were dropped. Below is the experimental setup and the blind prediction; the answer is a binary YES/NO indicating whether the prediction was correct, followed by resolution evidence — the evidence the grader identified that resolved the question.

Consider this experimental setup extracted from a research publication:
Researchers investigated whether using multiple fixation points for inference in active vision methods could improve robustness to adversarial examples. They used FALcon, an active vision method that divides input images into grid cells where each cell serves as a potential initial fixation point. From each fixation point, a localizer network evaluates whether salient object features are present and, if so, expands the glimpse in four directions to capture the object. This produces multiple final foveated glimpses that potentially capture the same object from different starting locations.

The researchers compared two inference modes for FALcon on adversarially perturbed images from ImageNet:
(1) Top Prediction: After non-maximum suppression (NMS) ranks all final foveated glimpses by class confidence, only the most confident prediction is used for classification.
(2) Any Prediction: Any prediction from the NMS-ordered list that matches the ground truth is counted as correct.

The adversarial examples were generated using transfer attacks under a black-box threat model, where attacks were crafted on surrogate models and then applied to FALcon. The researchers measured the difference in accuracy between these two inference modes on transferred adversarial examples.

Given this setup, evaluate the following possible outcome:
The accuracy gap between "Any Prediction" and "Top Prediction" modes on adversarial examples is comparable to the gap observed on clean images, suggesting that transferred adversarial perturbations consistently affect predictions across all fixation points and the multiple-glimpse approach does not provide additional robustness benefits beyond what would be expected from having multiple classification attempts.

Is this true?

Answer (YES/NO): NO